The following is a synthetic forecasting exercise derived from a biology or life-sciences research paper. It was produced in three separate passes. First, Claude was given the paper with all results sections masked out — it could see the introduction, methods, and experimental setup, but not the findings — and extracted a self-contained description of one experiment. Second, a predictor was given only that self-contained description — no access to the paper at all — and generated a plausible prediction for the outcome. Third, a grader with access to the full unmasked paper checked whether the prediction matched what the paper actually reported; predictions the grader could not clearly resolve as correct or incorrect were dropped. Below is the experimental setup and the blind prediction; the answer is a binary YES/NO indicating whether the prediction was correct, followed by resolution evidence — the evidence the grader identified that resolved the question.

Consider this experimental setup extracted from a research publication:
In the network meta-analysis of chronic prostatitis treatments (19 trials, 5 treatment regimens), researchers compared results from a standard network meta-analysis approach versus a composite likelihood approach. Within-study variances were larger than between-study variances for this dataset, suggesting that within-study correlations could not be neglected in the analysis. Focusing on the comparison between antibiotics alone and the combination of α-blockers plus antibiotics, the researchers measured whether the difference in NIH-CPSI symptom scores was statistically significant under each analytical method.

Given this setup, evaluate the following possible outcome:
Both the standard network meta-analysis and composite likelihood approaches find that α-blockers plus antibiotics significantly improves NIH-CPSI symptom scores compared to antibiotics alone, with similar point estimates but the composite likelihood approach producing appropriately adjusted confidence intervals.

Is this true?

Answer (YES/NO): NO